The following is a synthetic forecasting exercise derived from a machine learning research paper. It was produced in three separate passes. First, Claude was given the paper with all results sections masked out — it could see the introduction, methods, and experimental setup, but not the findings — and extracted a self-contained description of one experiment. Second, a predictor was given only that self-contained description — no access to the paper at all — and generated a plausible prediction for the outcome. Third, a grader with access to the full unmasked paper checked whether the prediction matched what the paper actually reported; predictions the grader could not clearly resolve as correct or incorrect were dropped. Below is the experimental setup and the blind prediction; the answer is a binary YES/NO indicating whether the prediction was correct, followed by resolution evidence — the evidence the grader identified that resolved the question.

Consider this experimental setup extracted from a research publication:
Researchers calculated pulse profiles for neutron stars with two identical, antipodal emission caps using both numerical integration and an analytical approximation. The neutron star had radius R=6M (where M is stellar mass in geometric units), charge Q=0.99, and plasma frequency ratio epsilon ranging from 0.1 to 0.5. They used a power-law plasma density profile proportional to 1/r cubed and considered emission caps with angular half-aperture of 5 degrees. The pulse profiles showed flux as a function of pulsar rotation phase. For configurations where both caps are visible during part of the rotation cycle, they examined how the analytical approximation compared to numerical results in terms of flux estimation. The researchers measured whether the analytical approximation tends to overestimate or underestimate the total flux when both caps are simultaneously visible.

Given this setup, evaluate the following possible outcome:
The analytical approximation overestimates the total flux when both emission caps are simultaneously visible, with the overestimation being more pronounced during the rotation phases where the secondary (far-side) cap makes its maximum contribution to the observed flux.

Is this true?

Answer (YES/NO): NO